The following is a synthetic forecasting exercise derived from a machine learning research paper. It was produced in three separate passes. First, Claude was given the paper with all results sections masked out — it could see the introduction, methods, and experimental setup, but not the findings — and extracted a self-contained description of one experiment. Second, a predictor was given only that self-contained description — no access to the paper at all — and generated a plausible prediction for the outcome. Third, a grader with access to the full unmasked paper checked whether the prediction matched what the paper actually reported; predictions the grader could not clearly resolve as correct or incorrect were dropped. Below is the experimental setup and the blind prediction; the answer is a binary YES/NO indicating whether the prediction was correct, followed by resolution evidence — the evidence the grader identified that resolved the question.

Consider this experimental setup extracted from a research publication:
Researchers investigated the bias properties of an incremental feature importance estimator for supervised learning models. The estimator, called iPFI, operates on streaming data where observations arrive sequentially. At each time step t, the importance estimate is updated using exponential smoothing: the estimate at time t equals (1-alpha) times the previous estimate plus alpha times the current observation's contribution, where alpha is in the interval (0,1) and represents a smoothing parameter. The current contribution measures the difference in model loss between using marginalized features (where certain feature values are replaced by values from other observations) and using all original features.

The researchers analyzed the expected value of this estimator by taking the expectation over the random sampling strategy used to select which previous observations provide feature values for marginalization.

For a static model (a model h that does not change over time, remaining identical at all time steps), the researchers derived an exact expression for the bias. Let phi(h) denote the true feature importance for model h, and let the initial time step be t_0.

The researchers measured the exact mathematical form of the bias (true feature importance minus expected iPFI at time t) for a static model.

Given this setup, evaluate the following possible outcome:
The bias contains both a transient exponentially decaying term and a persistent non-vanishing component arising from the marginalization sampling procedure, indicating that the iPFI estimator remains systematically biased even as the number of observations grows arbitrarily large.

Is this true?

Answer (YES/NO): NO